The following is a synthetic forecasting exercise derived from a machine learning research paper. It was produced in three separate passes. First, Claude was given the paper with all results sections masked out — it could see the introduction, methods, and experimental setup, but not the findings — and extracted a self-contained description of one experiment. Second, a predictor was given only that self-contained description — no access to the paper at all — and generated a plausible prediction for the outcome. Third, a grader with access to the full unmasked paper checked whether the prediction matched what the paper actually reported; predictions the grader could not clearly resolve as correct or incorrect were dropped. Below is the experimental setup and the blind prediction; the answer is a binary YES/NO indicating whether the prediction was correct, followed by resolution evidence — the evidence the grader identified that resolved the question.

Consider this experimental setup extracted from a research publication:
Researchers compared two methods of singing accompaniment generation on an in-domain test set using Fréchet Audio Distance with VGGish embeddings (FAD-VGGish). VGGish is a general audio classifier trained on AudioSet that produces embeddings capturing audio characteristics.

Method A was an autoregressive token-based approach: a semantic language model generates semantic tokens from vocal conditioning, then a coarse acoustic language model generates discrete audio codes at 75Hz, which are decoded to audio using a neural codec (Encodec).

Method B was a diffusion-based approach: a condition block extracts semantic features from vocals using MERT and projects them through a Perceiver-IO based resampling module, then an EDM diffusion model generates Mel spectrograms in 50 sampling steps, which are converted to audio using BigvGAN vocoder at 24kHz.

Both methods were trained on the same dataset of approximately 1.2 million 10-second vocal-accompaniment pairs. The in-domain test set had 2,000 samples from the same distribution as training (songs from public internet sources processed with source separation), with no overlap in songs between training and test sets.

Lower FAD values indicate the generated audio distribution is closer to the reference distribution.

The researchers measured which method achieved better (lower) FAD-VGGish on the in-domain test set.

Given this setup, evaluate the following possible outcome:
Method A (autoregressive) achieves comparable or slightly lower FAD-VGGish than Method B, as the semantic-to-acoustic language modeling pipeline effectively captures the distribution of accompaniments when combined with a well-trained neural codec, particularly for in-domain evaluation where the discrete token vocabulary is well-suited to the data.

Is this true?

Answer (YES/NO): NO